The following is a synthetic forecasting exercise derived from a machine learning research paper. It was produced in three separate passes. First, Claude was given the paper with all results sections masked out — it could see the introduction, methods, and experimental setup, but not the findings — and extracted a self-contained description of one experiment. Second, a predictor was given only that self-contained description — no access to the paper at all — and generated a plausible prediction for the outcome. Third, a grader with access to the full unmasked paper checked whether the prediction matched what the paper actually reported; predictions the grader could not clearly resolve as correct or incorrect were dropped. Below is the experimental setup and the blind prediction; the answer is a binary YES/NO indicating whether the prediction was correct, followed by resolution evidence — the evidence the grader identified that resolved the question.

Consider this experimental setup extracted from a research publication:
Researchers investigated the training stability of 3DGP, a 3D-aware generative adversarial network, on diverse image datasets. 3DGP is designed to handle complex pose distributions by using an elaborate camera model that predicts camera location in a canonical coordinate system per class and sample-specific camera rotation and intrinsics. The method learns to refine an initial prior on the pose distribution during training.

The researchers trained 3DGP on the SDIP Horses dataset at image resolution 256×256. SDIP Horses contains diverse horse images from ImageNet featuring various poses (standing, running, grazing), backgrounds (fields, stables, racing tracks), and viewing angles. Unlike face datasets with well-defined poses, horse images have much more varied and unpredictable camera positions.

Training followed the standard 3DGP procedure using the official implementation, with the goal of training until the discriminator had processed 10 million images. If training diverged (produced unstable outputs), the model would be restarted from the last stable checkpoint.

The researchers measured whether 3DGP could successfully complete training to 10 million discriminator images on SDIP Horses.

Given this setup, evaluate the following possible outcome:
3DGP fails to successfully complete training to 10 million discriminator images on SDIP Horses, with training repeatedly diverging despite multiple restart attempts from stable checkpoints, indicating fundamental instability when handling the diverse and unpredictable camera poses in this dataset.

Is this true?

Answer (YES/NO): YES